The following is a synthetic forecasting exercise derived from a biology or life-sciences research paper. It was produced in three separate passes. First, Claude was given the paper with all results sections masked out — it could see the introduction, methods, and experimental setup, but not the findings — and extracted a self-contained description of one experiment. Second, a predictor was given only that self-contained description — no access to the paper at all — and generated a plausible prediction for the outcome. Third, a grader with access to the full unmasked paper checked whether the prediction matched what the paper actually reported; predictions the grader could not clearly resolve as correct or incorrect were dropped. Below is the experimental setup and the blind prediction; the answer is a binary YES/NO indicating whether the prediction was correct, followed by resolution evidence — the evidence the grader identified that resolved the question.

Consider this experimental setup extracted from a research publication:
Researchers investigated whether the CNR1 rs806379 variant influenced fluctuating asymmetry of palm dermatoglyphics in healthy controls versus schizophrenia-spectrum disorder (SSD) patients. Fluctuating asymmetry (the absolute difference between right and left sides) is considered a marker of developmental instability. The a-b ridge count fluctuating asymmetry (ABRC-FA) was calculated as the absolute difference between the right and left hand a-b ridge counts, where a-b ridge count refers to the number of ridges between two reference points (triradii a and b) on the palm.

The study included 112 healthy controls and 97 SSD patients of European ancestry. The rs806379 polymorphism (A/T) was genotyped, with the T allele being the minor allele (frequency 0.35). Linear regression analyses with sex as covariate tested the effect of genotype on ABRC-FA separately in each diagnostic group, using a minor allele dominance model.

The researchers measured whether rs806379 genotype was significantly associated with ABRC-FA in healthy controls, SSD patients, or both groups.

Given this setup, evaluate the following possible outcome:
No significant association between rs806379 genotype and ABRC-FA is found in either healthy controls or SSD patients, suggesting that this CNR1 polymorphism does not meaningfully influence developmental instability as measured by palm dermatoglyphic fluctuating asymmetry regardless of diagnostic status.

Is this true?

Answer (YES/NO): YES